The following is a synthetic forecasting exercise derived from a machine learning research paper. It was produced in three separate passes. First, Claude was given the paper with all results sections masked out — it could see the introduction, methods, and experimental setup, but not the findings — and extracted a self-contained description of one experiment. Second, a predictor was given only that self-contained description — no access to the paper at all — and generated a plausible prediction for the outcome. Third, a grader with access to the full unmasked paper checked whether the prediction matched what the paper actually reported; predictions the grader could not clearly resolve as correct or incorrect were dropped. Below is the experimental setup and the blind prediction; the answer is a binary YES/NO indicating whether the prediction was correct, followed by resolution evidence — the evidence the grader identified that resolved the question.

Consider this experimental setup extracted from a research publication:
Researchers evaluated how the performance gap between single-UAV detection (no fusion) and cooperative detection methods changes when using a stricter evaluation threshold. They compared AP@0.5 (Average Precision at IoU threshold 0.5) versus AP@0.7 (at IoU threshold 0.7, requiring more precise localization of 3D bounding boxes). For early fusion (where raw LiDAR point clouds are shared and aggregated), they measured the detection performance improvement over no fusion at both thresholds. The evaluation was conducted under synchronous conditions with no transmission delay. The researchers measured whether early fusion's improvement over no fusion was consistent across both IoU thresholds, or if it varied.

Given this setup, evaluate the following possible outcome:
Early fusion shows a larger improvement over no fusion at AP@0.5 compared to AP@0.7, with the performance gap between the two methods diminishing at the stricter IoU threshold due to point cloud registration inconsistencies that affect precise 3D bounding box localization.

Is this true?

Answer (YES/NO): YES